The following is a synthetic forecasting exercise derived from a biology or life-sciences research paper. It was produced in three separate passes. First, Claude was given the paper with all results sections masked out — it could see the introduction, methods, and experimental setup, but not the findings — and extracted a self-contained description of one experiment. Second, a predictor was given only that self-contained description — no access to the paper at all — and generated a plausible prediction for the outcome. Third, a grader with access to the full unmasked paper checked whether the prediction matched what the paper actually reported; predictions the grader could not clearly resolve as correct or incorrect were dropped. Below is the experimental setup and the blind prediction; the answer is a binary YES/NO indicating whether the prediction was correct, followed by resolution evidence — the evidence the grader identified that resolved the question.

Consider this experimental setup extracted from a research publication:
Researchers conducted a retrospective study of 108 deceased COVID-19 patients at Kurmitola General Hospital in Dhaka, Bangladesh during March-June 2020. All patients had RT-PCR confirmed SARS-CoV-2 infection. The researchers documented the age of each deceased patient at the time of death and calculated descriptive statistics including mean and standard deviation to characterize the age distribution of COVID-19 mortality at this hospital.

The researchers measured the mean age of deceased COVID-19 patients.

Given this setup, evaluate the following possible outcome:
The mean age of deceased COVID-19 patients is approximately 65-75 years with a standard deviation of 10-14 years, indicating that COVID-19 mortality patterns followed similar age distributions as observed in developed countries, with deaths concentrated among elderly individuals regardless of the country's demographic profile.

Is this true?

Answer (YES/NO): NO